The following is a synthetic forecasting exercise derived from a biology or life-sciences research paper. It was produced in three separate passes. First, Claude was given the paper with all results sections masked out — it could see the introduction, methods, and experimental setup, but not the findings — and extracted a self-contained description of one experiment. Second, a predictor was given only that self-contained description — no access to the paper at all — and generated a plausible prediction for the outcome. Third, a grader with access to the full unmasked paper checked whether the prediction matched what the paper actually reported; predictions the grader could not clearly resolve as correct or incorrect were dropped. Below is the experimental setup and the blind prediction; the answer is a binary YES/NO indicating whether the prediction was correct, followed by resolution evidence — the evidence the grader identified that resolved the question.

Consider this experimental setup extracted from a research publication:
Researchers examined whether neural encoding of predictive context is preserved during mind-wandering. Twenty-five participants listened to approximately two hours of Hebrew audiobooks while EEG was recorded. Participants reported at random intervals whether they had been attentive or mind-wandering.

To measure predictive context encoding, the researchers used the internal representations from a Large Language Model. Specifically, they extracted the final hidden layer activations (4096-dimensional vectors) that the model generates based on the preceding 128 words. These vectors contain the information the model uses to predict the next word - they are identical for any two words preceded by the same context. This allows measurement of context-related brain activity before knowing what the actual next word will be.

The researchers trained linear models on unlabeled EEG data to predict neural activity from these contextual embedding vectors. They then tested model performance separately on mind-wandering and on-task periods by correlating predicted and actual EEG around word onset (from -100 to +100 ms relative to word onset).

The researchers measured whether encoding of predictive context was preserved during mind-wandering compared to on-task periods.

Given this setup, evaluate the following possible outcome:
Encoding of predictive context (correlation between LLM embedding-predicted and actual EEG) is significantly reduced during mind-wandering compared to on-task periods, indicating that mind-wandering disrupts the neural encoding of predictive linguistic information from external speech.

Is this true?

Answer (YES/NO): NO